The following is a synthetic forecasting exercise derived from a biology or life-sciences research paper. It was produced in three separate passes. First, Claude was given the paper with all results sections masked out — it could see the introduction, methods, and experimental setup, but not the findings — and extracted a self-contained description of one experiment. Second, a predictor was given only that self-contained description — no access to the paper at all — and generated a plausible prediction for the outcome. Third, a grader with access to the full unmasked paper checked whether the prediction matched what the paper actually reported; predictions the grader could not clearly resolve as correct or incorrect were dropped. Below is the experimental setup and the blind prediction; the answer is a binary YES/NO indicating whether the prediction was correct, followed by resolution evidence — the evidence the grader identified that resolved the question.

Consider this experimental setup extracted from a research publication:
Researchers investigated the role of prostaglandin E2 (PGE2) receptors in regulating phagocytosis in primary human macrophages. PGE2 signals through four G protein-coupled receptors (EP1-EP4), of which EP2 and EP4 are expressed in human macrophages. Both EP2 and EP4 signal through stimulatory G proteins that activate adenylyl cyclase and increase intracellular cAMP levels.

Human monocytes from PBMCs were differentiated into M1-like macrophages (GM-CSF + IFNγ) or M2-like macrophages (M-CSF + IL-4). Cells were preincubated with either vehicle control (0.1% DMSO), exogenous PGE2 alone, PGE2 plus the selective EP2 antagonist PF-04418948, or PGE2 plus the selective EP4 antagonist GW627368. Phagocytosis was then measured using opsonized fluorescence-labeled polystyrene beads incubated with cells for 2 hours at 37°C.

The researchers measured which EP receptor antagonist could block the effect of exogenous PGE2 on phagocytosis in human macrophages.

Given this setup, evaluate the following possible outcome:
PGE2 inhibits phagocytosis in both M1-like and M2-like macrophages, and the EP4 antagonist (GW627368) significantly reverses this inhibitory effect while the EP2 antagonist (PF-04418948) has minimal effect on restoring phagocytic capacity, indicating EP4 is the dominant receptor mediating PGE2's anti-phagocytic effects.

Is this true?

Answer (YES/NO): YES